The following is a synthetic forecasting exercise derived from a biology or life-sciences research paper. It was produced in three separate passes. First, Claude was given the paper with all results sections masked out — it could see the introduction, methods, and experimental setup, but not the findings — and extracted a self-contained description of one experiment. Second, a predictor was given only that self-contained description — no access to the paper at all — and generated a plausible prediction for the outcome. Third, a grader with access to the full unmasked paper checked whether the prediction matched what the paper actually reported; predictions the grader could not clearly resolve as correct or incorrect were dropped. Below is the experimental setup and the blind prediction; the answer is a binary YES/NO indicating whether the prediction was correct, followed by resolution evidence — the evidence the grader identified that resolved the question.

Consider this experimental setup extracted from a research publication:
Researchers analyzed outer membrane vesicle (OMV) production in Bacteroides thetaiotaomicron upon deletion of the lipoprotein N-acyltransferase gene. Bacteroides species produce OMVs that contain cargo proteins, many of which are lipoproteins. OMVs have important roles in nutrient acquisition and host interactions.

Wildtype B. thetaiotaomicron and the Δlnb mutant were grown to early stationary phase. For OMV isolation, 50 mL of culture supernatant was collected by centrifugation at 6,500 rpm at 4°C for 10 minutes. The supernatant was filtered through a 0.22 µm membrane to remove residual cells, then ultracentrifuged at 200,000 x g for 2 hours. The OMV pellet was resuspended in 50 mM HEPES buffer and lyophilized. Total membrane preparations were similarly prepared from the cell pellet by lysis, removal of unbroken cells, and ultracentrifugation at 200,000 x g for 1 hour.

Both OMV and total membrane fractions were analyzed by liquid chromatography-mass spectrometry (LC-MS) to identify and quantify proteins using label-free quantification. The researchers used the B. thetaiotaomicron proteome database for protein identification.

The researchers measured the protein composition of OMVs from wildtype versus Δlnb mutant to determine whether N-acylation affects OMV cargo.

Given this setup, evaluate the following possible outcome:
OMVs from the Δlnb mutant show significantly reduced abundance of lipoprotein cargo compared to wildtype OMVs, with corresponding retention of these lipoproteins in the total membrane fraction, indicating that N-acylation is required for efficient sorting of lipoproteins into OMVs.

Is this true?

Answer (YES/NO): NO